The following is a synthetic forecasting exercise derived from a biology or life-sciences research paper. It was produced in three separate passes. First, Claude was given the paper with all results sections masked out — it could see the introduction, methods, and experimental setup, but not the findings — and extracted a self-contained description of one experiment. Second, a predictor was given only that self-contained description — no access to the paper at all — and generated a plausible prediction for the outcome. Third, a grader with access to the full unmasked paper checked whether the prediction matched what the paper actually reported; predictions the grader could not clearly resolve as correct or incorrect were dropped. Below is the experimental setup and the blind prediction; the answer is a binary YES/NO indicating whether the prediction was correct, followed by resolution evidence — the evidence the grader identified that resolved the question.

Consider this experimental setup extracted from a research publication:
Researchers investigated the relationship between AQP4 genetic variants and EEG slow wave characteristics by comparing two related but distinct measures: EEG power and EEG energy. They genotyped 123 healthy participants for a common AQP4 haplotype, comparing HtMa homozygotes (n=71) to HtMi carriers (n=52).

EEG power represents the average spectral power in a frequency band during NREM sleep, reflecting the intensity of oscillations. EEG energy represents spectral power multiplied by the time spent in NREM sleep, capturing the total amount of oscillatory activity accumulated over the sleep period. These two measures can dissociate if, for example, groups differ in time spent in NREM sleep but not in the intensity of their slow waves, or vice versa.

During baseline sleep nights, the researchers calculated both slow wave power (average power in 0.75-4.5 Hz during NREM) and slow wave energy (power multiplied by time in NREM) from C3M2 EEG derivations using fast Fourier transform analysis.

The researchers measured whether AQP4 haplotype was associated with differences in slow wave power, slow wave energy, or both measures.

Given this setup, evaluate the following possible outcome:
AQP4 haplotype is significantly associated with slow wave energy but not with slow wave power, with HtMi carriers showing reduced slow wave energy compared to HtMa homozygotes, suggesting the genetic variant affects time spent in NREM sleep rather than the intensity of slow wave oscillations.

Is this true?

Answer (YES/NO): NO